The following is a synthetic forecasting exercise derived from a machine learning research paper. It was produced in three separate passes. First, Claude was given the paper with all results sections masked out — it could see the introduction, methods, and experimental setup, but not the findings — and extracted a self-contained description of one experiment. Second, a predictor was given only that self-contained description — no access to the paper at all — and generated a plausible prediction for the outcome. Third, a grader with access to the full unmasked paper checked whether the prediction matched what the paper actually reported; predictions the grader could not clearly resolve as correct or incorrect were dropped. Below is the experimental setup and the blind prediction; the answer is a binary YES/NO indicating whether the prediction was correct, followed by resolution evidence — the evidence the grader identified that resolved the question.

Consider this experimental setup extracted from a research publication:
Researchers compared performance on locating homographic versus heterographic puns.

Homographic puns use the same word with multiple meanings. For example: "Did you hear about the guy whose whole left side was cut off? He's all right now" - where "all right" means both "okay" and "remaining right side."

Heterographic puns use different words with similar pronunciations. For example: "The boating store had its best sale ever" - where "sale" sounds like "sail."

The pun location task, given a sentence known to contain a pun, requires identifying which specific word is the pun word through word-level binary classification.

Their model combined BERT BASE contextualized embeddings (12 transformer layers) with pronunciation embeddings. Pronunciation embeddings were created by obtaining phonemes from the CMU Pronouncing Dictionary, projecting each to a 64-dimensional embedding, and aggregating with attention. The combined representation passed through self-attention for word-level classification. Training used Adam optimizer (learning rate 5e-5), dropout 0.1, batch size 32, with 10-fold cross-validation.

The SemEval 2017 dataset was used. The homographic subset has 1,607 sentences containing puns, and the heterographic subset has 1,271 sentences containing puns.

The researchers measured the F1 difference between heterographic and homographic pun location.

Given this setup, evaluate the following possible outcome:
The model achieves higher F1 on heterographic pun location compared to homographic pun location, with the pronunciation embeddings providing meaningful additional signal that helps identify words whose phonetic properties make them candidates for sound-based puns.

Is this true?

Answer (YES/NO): YES